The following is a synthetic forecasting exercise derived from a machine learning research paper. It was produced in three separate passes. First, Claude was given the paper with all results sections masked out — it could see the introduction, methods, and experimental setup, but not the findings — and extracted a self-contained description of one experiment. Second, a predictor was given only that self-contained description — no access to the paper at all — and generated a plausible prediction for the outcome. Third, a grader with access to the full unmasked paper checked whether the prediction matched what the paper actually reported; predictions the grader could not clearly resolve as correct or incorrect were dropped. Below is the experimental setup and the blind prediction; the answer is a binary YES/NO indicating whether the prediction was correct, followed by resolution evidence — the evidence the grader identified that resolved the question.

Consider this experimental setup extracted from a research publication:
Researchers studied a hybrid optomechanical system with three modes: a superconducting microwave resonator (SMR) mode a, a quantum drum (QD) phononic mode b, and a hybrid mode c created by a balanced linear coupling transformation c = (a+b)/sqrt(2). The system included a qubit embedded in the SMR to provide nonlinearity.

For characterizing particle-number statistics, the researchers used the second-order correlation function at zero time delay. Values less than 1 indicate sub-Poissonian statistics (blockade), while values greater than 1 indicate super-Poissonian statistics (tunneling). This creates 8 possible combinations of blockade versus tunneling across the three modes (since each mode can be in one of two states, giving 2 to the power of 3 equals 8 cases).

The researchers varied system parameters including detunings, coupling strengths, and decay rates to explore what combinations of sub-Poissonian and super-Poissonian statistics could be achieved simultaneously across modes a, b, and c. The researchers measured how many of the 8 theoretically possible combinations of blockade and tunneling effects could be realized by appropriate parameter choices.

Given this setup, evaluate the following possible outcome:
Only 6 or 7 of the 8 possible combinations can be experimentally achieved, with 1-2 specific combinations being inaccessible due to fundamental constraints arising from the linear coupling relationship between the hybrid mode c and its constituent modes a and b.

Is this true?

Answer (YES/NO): NO